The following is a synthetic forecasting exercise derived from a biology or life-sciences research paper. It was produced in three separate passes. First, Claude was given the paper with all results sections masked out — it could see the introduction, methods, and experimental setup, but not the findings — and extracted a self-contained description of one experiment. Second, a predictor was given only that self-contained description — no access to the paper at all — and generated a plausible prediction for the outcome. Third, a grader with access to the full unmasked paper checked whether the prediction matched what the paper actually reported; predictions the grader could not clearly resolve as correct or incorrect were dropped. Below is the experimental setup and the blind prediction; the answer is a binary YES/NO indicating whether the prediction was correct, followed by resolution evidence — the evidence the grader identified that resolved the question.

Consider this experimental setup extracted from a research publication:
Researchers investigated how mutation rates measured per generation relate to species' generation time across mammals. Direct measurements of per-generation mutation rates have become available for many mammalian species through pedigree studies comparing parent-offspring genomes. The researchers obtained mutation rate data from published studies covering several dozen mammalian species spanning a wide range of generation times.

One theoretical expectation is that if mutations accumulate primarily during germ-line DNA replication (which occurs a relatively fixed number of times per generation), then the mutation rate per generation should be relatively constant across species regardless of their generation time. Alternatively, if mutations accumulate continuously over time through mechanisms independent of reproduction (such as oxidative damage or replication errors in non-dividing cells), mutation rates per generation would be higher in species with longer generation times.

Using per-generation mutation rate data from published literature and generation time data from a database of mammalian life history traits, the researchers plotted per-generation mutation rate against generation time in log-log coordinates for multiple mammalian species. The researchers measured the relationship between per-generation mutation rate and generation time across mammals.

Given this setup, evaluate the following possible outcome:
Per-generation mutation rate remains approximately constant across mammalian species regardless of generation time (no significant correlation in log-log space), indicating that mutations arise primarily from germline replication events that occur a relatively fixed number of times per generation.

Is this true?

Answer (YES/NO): NO